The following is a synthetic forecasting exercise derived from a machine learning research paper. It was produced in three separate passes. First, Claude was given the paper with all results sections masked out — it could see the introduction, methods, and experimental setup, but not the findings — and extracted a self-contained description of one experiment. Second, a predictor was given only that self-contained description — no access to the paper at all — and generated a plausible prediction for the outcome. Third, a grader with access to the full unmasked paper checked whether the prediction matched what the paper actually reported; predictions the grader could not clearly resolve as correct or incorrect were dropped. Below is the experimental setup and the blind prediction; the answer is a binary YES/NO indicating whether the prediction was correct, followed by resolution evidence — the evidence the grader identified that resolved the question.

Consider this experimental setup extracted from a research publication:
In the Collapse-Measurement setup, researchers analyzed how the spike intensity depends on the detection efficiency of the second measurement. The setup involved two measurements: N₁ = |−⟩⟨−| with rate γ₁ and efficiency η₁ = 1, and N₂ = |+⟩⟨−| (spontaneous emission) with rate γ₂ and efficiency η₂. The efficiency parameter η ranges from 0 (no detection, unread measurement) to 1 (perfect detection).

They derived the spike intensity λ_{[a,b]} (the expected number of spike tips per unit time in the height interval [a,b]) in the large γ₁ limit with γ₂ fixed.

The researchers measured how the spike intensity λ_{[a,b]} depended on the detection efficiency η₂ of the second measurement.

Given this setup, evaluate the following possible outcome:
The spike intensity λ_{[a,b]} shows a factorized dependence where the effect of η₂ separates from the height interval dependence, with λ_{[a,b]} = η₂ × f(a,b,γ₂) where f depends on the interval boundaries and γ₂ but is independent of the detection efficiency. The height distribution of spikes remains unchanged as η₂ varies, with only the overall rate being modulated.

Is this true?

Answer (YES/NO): NO